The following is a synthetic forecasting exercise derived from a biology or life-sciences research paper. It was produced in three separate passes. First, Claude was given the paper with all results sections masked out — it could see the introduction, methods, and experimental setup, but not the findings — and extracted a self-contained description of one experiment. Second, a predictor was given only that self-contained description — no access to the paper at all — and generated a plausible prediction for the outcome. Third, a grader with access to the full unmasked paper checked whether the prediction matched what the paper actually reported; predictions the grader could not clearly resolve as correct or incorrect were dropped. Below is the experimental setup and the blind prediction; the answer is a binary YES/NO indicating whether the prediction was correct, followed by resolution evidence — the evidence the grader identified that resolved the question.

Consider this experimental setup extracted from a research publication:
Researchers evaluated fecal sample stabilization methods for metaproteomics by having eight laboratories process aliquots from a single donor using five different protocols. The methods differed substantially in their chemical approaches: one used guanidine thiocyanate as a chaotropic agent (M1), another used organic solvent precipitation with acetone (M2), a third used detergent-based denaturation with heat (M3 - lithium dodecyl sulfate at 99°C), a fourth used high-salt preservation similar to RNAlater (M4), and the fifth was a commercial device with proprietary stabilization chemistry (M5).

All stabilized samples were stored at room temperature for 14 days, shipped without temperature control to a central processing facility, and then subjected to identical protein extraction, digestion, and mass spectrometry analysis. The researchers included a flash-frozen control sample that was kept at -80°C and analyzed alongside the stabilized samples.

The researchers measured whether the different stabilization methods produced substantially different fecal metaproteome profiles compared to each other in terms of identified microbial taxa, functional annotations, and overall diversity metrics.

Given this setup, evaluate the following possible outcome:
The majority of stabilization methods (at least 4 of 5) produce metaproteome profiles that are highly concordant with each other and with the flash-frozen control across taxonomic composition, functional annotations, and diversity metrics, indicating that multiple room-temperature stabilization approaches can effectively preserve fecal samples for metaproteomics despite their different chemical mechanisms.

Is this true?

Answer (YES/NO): NO